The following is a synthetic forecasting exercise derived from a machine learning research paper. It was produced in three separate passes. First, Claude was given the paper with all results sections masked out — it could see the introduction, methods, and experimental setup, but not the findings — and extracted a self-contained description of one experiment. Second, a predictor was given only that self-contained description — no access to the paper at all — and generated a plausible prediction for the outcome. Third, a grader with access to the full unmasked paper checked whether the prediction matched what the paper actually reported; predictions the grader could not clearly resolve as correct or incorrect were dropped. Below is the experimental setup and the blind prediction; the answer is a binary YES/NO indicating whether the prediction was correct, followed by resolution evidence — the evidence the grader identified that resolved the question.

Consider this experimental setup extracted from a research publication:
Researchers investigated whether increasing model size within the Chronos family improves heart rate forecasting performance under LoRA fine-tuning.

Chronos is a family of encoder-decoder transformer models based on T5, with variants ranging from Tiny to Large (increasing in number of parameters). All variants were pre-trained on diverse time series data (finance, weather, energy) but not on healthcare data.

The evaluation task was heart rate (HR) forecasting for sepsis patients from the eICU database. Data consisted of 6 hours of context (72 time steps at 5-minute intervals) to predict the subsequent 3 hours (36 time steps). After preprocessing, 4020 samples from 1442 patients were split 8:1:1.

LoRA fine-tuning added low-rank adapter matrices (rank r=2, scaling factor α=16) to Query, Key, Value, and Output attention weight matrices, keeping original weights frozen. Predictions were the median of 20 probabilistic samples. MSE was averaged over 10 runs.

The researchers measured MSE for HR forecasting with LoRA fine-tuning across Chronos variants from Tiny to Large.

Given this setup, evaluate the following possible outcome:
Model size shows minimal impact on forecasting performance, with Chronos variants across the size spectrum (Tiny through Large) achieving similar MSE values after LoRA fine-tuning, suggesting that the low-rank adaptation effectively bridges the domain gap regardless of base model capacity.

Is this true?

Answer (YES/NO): YES